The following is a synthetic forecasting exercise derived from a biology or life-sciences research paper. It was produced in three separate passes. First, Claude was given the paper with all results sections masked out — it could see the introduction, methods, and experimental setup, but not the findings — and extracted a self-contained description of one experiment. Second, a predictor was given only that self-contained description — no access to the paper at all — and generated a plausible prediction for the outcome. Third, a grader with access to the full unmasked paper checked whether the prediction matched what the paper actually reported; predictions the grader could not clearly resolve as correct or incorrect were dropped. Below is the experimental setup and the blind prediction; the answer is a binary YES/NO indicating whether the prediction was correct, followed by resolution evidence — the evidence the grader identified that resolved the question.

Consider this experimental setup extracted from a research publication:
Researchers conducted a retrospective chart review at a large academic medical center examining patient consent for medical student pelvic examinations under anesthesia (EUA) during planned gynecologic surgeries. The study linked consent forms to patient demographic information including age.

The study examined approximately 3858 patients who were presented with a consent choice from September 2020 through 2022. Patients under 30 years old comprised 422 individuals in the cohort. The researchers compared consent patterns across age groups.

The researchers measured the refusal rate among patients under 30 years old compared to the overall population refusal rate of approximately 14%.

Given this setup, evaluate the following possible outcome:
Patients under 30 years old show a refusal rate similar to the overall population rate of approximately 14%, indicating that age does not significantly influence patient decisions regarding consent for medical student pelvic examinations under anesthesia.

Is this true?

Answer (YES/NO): NO